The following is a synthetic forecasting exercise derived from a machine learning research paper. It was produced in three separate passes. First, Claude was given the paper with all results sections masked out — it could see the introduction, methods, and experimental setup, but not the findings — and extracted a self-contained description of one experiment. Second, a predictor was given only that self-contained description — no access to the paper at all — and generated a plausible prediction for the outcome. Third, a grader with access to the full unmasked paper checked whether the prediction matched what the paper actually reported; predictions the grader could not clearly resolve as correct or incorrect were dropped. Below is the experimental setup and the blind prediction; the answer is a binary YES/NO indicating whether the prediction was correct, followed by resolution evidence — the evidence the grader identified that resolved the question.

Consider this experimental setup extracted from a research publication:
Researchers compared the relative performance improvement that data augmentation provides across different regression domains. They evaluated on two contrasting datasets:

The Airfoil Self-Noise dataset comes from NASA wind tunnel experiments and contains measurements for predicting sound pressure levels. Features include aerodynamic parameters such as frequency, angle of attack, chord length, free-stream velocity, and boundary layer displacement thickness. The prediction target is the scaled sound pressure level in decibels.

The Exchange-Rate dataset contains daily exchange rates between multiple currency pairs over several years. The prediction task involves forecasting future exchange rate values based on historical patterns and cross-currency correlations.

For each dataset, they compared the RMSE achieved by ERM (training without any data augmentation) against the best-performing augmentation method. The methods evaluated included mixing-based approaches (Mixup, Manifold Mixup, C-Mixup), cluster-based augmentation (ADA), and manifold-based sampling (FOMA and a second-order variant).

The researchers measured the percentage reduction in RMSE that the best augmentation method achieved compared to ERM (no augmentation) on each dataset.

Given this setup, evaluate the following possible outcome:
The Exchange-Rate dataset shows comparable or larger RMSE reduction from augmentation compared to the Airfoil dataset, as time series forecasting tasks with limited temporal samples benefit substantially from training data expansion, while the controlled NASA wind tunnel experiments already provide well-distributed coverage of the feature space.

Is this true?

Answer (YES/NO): YES